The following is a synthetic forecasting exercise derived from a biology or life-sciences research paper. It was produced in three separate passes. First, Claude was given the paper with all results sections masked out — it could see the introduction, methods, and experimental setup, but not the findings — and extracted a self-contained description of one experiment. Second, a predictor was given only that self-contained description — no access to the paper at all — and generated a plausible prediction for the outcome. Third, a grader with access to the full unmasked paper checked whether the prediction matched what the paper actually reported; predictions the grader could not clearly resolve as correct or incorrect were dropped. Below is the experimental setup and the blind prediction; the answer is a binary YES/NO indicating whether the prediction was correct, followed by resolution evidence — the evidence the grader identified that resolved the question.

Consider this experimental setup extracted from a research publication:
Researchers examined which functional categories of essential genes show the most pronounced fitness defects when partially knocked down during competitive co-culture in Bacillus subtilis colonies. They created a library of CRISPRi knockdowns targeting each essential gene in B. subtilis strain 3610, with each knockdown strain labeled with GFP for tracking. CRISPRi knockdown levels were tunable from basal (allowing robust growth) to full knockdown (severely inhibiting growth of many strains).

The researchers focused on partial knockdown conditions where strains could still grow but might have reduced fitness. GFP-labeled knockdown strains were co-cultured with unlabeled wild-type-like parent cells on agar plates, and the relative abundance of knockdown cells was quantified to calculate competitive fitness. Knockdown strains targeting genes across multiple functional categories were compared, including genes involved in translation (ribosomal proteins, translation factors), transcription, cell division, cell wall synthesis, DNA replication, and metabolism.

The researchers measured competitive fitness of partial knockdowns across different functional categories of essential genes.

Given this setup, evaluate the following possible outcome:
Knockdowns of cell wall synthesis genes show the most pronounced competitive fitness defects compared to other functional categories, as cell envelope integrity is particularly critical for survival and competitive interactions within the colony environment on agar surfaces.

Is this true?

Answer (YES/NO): NO